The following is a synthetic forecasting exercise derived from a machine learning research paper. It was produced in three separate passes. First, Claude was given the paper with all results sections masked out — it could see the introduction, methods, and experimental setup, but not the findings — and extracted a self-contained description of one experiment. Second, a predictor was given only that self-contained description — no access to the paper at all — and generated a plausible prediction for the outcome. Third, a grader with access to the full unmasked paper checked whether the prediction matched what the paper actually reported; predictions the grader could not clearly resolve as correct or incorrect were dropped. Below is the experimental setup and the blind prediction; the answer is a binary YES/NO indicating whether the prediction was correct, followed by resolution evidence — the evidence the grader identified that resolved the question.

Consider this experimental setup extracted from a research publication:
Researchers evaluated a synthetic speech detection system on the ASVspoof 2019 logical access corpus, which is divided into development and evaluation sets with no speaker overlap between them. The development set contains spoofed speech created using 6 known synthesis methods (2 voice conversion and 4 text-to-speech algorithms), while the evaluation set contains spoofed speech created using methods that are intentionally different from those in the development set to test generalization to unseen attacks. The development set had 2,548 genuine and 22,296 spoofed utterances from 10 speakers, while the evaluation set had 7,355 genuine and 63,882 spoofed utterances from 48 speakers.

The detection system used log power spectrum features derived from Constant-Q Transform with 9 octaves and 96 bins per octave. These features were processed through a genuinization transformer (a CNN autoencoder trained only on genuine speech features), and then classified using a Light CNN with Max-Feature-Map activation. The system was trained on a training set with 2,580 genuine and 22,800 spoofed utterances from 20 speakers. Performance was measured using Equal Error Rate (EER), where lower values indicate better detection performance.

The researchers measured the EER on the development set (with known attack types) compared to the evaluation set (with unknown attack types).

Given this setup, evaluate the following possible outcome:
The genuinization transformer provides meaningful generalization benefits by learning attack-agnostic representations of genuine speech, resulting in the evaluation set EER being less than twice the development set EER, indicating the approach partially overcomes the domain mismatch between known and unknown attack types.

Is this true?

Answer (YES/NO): NO